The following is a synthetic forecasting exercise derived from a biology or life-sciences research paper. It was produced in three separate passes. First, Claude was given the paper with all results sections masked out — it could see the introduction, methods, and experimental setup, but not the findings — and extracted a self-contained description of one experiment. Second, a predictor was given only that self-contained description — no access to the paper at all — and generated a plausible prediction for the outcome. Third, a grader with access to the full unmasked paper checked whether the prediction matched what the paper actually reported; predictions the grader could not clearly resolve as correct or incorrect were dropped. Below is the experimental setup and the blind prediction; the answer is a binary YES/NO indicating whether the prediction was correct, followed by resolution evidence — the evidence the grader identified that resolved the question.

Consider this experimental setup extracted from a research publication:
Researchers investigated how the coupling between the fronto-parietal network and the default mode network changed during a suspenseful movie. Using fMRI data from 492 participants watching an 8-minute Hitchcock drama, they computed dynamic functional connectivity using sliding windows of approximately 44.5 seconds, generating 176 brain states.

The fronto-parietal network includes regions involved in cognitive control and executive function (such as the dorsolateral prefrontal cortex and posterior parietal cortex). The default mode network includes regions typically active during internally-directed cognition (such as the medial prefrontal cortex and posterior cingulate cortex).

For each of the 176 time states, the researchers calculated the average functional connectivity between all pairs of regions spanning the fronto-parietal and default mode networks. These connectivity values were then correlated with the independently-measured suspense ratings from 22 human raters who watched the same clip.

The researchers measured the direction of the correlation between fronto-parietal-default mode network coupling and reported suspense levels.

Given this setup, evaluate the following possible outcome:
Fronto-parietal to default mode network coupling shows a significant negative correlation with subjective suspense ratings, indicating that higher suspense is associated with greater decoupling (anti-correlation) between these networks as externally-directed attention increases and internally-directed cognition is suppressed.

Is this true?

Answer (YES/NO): YES